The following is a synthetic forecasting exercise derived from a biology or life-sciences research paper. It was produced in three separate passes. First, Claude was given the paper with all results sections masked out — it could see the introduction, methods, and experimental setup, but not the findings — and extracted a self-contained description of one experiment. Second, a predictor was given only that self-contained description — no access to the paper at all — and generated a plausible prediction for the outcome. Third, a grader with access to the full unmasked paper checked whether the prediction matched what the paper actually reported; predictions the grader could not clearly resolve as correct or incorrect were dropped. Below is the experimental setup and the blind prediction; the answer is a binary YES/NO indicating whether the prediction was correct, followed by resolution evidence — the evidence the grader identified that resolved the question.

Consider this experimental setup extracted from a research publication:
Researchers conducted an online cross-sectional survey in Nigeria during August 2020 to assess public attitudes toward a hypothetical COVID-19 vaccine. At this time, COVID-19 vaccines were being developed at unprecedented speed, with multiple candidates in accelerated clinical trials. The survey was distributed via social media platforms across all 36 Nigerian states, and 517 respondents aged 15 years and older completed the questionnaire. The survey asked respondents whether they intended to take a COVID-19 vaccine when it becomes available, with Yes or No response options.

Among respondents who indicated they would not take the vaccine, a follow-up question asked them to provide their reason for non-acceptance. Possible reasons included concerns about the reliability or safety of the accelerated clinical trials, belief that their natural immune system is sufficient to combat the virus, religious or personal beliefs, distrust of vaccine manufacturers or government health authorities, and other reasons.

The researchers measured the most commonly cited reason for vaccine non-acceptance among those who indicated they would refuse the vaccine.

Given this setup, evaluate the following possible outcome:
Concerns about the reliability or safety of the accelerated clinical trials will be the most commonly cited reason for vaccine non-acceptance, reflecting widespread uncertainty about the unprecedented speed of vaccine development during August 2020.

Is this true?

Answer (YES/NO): YES